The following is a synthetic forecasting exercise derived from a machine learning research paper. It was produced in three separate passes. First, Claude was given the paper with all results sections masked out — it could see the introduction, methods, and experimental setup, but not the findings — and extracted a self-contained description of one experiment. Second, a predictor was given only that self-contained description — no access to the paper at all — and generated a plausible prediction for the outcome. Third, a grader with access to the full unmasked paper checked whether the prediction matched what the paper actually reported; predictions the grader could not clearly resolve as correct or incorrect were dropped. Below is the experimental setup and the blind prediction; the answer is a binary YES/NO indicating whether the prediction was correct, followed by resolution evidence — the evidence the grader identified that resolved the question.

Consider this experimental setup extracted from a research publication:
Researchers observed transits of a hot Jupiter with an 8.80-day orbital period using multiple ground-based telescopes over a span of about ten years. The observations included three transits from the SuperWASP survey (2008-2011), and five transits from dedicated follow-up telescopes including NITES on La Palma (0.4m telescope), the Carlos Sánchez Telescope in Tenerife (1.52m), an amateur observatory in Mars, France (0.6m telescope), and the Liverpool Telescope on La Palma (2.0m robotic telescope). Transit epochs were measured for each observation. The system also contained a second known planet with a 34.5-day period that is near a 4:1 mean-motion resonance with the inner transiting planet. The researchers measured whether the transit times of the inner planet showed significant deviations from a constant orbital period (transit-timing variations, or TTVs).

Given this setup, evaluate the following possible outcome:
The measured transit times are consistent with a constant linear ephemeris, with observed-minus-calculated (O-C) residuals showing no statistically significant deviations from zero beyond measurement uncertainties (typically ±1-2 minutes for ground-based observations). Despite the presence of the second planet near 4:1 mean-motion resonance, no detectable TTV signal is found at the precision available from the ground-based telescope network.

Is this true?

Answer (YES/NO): NO